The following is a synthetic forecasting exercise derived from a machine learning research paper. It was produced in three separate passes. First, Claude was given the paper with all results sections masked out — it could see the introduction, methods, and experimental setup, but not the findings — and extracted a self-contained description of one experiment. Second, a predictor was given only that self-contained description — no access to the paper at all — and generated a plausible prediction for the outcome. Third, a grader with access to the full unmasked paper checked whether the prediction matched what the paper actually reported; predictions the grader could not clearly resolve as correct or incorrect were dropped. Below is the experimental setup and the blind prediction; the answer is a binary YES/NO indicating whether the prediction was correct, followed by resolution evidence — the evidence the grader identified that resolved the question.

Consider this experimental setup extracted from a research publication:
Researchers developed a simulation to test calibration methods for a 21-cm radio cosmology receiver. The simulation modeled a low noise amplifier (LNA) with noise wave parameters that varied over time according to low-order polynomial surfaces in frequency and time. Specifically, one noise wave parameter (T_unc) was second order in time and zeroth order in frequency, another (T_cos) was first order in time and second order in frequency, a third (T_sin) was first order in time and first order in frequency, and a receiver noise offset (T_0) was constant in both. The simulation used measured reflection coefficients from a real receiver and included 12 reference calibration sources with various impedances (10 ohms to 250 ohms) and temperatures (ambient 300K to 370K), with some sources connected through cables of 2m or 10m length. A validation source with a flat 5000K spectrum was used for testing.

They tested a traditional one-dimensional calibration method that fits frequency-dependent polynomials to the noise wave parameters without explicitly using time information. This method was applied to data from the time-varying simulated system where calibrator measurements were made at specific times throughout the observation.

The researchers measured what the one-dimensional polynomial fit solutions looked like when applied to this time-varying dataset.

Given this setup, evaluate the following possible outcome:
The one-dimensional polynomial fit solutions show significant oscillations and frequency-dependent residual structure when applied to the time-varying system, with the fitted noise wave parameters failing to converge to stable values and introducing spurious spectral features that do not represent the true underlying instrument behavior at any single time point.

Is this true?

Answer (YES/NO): NO